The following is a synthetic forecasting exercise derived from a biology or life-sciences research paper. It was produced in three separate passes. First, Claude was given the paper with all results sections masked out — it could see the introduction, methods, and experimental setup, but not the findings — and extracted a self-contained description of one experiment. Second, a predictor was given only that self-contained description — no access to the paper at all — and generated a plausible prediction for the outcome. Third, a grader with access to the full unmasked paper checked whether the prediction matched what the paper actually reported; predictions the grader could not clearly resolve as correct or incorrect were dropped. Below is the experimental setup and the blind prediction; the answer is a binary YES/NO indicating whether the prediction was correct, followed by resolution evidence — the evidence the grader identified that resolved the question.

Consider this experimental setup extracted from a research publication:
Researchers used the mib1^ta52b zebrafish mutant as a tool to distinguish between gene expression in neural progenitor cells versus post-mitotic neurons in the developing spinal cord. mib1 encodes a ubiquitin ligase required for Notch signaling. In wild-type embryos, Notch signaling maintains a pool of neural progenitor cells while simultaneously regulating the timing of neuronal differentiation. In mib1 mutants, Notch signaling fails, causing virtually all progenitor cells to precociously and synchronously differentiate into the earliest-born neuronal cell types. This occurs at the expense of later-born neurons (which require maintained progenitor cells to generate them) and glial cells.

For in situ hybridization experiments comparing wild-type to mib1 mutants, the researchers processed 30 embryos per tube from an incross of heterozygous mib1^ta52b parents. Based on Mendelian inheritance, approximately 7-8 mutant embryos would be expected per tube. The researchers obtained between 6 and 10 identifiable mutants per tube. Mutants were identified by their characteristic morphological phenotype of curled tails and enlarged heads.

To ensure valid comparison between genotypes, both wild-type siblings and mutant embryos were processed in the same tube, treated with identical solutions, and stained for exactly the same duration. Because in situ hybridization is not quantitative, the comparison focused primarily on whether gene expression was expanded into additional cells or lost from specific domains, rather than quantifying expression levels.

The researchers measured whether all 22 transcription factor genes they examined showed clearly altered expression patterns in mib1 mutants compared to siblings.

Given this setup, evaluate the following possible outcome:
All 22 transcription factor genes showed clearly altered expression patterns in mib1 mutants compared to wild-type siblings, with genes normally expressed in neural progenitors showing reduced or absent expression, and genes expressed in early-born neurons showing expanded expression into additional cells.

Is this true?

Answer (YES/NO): YES